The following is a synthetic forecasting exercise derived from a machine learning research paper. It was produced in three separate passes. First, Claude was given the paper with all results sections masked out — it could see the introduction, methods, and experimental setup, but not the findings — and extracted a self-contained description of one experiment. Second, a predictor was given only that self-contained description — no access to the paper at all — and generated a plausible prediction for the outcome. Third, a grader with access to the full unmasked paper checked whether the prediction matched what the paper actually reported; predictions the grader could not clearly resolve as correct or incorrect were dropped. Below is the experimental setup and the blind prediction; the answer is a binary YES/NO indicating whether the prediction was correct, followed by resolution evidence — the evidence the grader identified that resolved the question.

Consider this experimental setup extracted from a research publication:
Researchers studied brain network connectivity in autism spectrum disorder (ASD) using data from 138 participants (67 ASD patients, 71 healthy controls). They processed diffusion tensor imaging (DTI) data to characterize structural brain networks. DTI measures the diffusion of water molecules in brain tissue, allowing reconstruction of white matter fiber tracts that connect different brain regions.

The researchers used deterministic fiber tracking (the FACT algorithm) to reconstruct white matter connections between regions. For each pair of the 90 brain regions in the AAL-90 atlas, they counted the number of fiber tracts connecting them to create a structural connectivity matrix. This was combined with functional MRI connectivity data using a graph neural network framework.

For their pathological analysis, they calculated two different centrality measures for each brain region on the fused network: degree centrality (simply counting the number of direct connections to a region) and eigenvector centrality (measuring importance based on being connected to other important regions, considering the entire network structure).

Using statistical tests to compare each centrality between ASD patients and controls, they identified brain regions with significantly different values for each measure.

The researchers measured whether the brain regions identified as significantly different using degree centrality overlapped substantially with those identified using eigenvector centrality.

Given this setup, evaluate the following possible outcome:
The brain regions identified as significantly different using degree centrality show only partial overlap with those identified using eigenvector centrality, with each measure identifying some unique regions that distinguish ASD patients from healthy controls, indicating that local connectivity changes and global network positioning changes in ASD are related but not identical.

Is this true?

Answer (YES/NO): NO